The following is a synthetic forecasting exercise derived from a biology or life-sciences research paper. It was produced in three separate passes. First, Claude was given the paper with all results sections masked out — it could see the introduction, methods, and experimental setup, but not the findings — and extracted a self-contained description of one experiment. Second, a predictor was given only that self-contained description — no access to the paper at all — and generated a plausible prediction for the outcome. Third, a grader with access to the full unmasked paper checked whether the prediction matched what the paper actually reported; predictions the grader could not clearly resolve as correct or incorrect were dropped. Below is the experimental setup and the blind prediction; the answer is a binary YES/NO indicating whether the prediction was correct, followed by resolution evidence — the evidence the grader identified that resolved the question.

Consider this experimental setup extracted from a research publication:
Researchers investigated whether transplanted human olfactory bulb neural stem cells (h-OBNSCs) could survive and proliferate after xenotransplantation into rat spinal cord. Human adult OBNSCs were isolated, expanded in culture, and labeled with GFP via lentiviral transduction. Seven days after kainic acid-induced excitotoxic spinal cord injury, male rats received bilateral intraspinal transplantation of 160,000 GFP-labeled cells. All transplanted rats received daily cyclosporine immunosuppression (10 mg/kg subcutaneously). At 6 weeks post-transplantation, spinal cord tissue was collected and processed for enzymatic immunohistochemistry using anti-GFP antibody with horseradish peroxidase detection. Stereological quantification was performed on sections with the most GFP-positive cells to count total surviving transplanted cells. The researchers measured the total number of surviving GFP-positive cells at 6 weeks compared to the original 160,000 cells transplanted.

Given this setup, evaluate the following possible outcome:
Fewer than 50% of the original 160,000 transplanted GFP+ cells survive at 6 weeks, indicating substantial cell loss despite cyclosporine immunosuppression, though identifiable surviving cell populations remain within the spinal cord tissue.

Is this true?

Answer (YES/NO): NO